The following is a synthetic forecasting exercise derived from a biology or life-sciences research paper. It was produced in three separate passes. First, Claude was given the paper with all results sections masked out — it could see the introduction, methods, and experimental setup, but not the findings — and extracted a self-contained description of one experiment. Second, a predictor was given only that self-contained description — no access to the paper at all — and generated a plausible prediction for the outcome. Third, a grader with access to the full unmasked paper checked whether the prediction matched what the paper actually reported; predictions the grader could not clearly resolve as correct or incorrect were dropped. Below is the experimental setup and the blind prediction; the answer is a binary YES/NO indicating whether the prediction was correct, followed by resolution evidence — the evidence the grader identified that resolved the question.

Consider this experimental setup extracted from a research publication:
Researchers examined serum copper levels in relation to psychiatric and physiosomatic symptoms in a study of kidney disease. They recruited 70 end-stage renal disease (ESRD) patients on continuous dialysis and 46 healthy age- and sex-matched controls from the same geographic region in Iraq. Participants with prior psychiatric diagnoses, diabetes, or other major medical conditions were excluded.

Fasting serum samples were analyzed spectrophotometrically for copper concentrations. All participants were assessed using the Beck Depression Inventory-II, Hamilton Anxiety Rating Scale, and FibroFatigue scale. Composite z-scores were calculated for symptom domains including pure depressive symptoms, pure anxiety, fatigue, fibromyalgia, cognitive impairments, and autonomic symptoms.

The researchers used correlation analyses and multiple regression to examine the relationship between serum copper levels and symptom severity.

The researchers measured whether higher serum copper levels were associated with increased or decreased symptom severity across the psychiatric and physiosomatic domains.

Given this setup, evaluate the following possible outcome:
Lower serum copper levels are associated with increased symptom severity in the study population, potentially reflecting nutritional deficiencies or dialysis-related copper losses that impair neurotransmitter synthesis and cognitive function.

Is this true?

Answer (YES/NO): NO